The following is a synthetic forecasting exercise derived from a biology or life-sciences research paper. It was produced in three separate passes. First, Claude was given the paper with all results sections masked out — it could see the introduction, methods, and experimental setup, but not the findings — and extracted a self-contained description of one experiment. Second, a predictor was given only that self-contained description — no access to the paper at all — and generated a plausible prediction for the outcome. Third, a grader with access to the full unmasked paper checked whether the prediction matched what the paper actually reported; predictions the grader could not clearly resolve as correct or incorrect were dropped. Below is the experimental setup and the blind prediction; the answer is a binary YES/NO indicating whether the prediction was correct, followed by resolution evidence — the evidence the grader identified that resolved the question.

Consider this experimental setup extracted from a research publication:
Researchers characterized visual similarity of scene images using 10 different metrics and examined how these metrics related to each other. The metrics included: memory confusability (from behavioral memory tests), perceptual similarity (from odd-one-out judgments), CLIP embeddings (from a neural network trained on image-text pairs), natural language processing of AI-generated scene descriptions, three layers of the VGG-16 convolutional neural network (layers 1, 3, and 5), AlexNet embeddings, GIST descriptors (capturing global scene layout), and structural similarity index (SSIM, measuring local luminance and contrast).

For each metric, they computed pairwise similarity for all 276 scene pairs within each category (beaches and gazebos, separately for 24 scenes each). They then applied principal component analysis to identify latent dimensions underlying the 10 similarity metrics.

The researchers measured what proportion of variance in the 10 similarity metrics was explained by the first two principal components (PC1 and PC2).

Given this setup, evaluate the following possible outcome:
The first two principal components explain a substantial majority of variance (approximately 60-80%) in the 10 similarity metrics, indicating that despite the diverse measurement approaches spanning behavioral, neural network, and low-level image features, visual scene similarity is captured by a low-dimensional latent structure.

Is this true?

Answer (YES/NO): YES